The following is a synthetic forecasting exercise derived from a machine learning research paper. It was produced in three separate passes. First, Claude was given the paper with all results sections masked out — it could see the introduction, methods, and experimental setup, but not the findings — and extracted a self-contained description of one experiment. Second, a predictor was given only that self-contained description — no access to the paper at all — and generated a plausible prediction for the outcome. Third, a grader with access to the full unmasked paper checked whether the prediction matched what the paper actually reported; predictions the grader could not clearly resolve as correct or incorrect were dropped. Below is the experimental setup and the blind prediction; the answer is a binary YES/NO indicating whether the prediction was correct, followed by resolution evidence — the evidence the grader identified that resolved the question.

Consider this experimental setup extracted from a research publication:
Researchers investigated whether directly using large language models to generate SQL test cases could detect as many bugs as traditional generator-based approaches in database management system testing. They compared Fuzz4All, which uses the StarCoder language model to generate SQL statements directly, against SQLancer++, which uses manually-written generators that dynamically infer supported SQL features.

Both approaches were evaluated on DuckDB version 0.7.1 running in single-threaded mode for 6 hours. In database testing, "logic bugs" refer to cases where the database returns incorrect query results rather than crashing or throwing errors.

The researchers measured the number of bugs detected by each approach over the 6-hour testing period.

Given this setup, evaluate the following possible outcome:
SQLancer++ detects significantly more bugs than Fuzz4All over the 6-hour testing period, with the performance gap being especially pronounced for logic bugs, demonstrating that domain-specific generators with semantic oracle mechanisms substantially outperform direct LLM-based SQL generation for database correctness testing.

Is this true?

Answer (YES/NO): YES